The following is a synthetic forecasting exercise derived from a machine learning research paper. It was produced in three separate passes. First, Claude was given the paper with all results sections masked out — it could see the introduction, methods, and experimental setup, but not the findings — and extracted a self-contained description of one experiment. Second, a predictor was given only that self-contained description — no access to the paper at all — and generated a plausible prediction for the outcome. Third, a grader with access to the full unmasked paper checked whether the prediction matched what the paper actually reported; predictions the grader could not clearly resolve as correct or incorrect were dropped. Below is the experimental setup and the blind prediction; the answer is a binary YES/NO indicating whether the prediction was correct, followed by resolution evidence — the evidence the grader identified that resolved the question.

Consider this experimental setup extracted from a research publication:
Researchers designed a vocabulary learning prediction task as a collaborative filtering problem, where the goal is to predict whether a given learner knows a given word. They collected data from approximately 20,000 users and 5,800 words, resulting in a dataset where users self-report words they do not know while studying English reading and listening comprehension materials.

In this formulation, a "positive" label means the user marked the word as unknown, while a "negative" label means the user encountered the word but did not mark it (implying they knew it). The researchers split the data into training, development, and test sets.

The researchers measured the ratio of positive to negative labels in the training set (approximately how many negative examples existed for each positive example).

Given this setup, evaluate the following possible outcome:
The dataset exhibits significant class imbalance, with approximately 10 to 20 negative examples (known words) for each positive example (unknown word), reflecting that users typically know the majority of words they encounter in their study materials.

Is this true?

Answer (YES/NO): NO